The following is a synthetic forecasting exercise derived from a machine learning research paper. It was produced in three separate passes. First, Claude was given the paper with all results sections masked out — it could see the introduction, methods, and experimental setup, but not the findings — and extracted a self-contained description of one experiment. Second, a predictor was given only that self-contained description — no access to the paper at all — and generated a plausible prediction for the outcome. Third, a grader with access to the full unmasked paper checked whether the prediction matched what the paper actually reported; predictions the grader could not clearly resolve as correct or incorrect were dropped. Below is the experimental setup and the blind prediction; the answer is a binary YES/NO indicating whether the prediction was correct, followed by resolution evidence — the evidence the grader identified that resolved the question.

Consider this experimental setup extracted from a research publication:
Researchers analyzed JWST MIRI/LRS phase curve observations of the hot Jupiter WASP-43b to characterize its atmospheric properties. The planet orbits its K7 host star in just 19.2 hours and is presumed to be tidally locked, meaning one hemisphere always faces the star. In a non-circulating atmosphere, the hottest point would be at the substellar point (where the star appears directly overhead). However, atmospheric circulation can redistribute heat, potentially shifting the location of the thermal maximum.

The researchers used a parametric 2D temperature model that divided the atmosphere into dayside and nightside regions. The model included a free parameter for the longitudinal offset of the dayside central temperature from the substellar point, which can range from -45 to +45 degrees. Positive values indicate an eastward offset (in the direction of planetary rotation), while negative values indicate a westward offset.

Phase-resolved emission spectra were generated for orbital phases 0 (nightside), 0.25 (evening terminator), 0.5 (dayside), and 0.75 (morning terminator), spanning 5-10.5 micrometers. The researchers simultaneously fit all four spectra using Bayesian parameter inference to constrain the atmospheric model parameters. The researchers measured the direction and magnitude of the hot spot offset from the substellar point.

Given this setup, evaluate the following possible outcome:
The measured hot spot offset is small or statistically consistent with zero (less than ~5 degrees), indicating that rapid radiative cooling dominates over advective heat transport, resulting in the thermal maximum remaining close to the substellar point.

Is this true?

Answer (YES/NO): NO